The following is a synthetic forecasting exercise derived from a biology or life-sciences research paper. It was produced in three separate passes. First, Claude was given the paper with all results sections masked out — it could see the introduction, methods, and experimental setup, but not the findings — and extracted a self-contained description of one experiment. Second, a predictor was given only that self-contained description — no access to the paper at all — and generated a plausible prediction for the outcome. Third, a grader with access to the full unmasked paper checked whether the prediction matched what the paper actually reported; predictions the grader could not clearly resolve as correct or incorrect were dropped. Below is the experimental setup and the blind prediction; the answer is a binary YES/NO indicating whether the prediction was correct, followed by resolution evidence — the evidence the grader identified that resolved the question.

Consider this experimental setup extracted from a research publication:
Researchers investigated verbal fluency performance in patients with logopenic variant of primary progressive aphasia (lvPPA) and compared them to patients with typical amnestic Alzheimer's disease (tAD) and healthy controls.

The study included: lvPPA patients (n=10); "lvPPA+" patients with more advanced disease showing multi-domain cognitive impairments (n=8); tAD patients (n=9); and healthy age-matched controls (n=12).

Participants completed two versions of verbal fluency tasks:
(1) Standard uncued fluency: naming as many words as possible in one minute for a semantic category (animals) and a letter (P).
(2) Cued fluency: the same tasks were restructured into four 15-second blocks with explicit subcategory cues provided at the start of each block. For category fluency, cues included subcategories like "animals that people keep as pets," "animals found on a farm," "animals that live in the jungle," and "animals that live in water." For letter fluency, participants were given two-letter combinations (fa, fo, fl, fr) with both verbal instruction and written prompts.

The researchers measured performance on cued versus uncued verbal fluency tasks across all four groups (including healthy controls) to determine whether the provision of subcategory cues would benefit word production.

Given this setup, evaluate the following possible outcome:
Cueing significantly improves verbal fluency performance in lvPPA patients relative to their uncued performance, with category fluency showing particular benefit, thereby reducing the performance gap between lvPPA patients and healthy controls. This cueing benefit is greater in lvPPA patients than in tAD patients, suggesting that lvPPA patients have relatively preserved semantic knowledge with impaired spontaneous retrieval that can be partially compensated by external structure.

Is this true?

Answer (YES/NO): NO